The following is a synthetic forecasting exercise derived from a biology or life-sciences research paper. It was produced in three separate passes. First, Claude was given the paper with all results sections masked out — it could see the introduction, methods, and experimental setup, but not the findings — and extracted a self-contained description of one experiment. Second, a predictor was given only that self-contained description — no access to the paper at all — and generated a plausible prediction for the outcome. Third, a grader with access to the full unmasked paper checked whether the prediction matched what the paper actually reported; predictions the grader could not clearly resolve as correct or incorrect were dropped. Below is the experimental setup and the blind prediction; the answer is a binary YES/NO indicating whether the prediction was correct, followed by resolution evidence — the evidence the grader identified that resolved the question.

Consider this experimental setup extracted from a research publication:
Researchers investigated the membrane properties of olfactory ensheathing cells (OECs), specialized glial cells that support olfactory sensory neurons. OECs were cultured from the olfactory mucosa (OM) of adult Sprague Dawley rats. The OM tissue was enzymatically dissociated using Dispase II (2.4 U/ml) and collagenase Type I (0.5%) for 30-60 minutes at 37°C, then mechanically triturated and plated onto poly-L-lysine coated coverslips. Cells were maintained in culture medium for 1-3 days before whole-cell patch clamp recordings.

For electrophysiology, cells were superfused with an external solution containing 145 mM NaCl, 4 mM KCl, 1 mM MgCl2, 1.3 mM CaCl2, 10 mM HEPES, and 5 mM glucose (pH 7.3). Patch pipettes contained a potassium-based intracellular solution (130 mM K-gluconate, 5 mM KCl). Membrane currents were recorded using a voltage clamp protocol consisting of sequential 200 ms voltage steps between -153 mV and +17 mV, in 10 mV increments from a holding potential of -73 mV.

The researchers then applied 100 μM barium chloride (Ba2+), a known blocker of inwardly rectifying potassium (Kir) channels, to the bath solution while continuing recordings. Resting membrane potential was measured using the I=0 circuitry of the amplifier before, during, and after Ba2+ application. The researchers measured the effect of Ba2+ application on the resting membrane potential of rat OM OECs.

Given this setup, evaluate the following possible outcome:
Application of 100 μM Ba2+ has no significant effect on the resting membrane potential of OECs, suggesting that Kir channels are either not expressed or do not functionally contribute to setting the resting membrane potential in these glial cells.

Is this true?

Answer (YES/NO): NO